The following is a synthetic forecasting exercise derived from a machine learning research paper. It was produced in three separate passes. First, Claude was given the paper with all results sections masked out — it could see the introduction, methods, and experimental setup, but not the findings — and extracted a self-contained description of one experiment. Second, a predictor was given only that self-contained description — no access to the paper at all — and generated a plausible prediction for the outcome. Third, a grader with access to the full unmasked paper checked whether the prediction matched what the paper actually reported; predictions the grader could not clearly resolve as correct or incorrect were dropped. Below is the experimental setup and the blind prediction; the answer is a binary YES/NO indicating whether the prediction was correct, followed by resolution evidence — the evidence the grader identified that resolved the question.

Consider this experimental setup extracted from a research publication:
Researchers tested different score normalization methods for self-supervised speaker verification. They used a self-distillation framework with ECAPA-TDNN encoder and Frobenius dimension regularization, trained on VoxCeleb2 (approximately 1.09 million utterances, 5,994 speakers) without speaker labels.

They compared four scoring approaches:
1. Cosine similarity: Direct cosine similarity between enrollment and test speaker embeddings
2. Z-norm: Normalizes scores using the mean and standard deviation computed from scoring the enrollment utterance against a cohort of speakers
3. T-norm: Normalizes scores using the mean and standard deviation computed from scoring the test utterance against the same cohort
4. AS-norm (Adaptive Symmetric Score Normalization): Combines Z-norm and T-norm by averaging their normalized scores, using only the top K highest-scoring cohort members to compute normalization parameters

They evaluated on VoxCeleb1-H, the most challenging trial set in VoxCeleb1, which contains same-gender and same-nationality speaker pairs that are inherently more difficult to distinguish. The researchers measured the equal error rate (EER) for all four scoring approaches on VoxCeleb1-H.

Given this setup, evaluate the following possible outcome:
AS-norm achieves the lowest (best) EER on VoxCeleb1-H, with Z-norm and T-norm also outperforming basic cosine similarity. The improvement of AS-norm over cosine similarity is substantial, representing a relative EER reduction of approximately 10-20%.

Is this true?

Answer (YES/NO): YES